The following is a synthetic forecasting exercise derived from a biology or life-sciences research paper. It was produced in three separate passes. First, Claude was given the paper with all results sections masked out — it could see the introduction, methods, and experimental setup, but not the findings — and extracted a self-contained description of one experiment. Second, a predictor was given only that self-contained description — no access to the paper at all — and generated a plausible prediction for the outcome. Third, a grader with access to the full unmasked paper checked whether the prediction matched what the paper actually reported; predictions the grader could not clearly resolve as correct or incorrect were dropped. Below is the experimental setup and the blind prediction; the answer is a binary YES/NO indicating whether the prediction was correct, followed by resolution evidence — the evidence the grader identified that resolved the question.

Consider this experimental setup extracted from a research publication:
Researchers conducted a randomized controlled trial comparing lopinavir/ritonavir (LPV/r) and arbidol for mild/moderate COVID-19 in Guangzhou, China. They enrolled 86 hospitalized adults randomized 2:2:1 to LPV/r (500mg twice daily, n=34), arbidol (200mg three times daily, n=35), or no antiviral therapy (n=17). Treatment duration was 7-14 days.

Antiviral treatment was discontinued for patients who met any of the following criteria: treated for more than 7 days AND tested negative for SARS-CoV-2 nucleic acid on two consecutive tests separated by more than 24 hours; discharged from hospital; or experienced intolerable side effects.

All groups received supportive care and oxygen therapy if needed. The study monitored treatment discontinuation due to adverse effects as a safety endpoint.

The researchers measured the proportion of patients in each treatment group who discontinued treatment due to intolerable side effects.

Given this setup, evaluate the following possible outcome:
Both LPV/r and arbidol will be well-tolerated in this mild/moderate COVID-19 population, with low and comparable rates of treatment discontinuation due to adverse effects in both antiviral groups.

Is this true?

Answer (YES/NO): NO